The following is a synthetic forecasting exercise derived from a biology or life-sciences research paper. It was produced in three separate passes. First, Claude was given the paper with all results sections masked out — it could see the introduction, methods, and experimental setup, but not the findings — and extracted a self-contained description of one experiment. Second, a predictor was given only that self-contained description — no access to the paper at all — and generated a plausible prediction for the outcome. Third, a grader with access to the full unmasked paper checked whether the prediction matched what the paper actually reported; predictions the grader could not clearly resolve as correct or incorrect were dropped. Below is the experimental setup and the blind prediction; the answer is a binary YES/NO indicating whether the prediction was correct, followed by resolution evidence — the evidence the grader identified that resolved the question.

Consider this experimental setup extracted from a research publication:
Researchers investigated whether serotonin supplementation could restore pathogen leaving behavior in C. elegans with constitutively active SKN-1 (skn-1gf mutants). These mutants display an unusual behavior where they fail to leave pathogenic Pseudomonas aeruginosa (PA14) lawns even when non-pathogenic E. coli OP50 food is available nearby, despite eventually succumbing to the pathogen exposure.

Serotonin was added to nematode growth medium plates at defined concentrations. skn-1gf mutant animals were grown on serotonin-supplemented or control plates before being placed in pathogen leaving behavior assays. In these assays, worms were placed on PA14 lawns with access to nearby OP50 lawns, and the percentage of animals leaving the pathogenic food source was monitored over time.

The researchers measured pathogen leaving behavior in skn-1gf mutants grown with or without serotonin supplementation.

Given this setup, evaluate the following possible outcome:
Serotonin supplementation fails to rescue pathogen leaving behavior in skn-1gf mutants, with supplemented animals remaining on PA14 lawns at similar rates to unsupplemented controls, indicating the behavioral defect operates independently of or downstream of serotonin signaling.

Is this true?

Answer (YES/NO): NO